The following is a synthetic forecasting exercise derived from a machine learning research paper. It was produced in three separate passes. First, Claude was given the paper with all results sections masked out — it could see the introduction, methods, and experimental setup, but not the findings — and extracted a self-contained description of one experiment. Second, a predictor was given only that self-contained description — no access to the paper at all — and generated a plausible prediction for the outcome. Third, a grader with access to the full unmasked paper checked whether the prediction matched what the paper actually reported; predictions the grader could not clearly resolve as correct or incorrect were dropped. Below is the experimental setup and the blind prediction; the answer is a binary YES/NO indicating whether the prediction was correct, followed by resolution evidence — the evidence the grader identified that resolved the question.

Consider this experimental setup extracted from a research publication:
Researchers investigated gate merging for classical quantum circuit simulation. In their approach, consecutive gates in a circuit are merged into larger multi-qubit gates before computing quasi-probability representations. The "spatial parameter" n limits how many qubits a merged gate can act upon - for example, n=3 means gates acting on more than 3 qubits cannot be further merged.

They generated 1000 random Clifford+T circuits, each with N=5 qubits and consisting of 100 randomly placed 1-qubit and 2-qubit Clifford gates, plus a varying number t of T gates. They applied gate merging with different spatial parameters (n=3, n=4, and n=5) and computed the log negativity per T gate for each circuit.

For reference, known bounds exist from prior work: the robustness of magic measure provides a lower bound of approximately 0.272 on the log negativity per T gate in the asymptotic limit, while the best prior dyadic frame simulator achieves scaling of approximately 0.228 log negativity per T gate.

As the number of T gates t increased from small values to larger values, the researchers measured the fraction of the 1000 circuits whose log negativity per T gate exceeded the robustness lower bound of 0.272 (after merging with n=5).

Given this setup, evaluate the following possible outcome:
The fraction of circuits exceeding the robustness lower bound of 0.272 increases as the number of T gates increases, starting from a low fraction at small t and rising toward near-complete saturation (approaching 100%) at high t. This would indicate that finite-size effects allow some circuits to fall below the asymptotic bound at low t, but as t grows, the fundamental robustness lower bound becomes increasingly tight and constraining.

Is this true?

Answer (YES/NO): NO